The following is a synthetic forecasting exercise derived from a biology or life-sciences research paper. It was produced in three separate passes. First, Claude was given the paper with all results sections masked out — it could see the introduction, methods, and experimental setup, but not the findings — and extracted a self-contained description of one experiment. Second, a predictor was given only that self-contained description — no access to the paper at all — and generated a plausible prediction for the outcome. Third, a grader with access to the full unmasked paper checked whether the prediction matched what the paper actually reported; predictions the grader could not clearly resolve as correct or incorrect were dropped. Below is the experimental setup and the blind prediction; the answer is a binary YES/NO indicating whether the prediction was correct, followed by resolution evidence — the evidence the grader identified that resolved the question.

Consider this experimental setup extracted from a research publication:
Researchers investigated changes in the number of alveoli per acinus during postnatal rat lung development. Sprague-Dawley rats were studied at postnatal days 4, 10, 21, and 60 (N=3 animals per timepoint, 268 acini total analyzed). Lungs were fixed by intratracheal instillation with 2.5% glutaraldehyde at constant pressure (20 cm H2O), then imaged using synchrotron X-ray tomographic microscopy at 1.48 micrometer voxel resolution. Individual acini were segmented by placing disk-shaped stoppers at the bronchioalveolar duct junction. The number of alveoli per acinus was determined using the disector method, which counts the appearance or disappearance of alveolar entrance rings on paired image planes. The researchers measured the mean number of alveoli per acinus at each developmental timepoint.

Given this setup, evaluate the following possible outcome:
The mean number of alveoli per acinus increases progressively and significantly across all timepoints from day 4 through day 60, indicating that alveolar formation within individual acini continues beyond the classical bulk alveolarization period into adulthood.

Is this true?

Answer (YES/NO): YES